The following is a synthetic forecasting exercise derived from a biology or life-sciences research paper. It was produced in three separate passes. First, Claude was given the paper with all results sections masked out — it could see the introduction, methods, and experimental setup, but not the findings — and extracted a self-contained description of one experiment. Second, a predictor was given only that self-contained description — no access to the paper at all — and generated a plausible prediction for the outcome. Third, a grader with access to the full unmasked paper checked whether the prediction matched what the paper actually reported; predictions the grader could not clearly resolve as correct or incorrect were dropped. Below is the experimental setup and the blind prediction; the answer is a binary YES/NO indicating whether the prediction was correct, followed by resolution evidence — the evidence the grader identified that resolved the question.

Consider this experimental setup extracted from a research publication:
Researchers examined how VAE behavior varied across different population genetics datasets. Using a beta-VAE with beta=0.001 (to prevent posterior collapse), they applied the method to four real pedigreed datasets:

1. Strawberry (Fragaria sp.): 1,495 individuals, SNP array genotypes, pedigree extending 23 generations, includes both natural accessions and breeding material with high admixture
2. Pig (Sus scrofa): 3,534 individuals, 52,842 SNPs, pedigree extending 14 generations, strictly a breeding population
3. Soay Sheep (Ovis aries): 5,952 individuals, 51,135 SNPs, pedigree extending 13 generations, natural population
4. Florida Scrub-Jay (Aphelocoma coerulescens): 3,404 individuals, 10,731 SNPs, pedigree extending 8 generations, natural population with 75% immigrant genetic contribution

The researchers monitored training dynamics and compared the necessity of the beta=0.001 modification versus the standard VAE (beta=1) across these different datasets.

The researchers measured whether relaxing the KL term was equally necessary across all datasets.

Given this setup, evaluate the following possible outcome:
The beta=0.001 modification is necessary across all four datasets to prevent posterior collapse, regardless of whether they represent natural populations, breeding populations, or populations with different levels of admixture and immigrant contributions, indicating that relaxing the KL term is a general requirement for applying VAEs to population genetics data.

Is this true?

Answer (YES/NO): NO